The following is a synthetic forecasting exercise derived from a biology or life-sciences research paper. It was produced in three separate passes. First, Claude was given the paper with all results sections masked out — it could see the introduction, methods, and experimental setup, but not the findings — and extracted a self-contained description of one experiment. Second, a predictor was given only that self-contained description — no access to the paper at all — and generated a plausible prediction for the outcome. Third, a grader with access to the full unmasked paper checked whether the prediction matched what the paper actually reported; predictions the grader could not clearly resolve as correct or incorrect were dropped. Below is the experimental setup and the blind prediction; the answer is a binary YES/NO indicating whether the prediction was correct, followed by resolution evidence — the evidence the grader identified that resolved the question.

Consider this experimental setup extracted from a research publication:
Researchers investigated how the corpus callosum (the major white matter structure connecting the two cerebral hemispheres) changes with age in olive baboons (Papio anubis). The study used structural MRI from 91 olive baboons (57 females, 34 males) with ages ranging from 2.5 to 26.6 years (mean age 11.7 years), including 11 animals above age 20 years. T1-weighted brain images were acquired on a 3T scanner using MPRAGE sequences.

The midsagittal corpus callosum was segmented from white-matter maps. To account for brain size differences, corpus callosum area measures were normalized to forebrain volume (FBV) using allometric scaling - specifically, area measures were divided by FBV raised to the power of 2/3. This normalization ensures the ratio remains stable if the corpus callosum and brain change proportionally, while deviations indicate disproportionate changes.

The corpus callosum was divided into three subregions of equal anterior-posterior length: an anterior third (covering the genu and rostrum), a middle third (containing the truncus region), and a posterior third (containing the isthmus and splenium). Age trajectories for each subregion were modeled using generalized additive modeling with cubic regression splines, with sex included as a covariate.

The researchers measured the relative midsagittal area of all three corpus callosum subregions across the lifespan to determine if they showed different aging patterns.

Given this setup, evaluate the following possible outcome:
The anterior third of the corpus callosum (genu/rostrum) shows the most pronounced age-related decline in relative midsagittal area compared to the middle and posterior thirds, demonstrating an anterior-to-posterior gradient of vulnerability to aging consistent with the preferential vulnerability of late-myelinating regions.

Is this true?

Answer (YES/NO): NO